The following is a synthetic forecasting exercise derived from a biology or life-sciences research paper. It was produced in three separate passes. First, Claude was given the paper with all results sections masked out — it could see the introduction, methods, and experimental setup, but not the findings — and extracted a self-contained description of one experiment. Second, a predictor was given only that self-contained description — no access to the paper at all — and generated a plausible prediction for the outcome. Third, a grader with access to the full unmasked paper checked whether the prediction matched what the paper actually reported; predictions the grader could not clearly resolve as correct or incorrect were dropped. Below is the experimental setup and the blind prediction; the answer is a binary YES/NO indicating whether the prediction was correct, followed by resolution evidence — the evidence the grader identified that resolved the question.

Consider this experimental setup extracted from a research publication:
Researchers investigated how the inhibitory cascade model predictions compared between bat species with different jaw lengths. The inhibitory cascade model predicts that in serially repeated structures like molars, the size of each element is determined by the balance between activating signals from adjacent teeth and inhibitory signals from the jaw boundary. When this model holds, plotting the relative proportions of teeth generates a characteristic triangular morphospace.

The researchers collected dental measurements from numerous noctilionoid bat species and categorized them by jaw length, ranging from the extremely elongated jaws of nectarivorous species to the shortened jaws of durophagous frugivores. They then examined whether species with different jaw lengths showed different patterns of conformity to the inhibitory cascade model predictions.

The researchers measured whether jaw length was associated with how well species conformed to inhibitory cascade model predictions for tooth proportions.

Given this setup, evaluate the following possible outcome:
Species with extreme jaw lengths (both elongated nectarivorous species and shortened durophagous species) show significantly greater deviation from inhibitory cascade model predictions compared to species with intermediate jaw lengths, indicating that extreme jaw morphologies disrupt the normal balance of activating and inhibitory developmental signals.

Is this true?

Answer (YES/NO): NO